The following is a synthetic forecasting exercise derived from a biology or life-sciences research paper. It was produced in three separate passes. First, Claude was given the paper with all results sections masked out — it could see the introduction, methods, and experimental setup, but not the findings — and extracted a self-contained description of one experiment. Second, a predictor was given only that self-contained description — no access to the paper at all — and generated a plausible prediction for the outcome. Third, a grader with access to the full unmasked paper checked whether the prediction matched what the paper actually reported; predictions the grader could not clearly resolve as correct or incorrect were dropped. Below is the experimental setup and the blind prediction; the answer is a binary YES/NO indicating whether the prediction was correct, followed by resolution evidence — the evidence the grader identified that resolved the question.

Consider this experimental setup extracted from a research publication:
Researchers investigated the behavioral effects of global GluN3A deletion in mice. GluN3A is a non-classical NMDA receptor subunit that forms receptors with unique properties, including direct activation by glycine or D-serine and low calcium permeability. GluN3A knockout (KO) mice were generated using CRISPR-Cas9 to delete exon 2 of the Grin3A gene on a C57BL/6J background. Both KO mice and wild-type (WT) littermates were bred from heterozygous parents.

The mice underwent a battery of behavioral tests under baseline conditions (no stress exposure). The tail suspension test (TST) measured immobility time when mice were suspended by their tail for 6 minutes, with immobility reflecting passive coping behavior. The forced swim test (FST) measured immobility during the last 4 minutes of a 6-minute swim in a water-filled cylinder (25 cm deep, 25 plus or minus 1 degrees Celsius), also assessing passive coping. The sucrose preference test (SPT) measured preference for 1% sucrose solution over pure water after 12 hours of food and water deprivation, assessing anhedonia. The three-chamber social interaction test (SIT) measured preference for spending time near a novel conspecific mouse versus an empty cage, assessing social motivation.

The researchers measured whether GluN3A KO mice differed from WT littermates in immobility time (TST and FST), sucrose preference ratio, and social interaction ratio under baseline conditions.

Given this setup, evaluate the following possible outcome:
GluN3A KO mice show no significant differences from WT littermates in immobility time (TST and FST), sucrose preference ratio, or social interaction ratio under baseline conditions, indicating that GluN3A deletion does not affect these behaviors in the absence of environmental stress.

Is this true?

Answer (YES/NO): NO